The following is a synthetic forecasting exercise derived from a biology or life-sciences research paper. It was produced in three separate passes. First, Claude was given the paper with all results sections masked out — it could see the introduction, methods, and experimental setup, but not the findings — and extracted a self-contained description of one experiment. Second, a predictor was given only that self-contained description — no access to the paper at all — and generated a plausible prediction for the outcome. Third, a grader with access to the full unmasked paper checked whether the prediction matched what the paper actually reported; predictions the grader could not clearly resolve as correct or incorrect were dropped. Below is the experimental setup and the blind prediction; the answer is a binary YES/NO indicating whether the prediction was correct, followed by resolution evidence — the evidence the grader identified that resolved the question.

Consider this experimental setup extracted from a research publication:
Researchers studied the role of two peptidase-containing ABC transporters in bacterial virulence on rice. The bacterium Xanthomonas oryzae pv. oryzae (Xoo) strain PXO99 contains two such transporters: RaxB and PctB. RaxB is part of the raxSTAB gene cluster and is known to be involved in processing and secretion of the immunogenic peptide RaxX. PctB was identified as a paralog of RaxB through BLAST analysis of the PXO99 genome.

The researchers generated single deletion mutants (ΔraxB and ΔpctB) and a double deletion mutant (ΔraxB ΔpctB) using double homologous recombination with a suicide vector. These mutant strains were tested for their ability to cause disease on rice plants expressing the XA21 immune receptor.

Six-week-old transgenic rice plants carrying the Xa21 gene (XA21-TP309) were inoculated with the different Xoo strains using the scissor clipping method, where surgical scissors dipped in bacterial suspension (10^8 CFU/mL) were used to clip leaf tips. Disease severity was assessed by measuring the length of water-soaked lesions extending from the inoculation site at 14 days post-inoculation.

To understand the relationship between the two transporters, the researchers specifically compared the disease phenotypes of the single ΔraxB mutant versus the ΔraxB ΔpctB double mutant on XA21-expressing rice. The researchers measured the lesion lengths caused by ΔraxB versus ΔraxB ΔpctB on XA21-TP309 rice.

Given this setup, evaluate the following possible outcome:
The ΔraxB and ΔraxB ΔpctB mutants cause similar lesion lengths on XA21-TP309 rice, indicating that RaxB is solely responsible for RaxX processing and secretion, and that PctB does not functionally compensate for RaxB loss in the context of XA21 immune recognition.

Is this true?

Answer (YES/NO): NO